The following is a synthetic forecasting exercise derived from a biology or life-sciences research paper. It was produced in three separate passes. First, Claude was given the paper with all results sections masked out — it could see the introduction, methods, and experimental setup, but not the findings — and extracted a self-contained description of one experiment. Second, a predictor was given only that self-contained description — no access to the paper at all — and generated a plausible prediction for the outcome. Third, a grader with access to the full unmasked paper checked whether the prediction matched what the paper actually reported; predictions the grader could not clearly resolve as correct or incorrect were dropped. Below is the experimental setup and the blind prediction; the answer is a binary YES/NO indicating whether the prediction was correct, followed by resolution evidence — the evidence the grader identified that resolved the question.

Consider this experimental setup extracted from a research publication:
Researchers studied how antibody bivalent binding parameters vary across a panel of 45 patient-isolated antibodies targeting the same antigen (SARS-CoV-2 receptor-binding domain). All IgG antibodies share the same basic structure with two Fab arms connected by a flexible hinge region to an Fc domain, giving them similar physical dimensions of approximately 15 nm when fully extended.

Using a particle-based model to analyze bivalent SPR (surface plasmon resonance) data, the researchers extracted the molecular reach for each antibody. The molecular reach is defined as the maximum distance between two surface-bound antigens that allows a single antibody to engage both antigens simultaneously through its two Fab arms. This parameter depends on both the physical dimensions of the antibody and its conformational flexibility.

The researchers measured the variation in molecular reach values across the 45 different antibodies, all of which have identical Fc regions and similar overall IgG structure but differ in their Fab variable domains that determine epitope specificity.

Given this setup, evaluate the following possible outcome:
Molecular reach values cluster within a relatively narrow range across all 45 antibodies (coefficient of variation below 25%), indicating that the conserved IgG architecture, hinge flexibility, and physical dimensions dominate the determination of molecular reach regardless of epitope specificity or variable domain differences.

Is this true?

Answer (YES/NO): NO